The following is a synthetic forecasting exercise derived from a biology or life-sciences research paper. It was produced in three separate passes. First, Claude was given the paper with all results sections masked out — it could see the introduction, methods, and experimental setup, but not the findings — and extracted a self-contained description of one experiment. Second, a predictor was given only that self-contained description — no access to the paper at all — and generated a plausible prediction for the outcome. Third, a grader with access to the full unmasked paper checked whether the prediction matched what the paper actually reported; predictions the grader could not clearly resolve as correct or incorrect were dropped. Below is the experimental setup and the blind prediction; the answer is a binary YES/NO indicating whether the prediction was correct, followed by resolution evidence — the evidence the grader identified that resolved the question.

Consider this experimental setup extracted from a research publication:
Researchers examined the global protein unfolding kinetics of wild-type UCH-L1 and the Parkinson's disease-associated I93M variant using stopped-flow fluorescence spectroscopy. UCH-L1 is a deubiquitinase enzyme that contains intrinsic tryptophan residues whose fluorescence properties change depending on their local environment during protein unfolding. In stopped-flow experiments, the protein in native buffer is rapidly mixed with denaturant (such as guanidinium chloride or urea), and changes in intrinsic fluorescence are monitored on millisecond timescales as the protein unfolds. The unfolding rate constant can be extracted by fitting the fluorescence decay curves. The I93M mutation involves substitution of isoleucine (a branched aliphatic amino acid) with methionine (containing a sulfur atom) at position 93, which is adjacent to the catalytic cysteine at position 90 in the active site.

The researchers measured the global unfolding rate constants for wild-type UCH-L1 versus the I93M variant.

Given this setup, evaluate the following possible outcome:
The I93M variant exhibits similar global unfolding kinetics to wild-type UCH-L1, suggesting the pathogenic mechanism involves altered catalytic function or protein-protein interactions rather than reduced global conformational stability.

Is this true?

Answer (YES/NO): NO